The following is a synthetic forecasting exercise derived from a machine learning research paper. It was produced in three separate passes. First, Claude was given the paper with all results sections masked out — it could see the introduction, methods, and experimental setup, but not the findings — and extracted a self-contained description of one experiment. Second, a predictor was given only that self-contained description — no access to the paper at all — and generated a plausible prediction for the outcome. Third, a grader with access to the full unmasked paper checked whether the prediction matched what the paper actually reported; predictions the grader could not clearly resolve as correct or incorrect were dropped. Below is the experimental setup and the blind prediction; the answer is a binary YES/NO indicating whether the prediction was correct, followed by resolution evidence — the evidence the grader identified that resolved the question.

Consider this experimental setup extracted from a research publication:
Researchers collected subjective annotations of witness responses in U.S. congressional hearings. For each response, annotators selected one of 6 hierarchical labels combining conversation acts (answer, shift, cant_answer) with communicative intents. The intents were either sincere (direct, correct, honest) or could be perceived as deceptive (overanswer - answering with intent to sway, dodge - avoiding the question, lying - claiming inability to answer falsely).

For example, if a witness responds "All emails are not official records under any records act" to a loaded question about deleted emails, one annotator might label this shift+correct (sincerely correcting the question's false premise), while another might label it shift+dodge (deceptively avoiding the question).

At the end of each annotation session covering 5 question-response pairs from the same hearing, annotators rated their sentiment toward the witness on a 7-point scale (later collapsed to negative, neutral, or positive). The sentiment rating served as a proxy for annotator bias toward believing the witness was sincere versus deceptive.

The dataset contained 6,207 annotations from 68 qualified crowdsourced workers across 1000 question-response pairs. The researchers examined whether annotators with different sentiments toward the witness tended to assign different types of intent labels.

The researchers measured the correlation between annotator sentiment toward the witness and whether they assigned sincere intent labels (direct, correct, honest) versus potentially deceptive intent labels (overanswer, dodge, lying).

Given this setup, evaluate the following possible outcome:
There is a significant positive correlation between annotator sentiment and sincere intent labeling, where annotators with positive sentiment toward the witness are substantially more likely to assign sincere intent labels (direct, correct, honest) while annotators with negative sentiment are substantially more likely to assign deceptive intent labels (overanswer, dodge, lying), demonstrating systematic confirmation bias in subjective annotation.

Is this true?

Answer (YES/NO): NO